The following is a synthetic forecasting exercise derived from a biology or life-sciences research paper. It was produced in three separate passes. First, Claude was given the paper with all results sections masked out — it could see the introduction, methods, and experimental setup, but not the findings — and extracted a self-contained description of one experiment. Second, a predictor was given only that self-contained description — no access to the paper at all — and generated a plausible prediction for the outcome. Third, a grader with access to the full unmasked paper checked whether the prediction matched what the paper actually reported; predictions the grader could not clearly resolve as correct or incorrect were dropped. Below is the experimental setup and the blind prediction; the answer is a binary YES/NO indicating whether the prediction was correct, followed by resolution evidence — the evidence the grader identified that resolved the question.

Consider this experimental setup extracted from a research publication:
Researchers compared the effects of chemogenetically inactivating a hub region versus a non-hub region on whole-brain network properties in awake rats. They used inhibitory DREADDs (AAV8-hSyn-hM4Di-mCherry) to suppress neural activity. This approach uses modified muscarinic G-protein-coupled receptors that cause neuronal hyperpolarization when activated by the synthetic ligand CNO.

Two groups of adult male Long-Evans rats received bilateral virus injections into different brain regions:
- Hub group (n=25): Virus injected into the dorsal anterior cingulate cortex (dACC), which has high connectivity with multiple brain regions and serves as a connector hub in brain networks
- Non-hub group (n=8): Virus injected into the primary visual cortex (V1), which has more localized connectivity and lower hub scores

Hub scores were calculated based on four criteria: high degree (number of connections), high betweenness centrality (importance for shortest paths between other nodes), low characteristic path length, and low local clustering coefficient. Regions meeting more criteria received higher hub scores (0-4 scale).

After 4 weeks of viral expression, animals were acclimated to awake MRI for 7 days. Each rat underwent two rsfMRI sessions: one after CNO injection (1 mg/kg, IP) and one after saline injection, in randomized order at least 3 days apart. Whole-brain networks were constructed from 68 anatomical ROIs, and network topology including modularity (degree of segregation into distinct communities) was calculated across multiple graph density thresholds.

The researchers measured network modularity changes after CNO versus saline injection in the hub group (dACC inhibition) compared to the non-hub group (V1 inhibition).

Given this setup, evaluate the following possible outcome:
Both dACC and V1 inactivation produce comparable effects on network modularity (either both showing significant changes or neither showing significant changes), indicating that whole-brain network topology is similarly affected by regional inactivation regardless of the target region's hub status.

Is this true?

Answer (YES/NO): NO